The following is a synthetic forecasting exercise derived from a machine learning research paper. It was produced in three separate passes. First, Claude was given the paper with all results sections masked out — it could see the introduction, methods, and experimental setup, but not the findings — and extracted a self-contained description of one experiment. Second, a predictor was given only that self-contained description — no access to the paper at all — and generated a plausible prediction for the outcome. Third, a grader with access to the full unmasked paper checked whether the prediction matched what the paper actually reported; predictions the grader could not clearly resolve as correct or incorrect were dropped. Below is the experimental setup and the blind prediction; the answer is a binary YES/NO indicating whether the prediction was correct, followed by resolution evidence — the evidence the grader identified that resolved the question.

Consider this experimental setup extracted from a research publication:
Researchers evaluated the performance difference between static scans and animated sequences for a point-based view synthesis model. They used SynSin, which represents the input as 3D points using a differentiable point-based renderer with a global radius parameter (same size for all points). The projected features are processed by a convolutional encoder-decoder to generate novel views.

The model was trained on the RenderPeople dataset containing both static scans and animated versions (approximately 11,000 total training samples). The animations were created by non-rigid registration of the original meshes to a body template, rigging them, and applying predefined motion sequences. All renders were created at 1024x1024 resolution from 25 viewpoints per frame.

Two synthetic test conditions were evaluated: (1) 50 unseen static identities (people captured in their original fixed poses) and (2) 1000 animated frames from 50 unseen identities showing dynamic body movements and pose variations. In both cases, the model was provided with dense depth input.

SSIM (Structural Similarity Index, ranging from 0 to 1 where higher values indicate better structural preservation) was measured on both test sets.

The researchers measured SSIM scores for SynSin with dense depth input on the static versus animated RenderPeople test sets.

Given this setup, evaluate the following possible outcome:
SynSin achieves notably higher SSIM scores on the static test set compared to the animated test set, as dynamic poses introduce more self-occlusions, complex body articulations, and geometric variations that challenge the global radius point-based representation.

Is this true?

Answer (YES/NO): NO